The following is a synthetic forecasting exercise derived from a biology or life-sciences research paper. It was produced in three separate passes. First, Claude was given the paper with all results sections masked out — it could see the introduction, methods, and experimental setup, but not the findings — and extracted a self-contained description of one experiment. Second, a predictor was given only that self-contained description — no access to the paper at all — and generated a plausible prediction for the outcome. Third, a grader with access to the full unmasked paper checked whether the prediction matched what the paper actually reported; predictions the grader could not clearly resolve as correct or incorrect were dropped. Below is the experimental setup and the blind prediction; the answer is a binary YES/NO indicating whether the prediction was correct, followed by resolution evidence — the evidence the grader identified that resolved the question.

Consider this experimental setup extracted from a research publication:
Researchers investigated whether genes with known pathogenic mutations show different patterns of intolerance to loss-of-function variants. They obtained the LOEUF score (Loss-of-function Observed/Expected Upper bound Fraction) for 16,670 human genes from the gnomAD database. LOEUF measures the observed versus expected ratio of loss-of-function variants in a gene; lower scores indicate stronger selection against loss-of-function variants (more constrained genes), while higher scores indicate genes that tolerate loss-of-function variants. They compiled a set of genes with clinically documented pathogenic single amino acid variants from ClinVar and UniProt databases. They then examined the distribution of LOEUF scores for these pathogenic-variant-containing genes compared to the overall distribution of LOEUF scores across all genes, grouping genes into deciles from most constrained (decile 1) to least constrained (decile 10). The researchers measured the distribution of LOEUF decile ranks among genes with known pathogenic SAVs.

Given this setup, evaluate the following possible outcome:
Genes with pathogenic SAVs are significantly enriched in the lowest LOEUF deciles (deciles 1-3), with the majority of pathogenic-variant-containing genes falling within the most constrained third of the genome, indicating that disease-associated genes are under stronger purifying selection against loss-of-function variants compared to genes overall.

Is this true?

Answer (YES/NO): NO